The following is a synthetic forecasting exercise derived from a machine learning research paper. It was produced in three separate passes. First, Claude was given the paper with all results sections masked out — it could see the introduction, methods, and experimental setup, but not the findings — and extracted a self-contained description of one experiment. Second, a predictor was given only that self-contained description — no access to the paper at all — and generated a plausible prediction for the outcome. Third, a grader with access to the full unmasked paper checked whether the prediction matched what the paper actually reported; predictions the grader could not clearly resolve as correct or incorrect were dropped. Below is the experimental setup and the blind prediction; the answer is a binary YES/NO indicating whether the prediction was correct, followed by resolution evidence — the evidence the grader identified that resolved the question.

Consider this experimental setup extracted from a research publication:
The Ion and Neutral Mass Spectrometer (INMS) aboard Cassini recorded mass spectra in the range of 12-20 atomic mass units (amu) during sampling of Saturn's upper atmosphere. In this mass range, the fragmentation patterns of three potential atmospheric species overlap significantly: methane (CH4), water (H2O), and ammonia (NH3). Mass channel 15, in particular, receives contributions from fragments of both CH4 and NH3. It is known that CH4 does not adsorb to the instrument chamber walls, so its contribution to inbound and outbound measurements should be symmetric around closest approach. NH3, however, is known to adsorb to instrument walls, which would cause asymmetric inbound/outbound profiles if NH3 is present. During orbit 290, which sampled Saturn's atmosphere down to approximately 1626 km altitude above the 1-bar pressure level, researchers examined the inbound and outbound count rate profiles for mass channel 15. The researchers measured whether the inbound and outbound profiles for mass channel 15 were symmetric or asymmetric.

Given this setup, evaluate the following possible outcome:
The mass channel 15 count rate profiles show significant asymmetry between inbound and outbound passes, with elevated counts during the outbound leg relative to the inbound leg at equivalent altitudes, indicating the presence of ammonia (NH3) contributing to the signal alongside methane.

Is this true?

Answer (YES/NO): YES